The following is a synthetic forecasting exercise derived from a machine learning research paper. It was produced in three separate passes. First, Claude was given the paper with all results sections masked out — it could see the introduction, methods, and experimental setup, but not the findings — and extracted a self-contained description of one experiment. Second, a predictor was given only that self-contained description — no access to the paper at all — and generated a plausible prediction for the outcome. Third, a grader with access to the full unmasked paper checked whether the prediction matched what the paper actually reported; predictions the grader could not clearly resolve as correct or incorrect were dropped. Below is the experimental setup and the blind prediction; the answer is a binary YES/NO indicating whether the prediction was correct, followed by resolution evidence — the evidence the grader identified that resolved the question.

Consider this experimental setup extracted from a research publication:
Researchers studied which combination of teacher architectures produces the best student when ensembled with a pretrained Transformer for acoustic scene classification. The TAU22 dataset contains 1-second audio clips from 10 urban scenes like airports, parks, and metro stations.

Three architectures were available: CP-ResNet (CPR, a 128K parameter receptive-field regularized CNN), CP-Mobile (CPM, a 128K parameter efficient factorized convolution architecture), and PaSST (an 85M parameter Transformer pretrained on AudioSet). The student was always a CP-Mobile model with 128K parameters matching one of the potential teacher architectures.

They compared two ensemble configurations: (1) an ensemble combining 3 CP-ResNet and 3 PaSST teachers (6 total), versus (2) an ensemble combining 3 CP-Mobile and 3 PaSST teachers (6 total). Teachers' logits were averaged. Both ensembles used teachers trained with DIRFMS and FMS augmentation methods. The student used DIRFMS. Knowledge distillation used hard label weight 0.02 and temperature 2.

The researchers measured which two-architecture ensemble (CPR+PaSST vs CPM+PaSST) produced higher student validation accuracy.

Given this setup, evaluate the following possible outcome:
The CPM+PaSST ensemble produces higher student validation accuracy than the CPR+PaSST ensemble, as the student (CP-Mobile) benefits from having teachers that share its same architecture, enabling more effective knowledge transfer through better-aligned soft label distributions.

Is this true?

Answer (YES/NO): NO